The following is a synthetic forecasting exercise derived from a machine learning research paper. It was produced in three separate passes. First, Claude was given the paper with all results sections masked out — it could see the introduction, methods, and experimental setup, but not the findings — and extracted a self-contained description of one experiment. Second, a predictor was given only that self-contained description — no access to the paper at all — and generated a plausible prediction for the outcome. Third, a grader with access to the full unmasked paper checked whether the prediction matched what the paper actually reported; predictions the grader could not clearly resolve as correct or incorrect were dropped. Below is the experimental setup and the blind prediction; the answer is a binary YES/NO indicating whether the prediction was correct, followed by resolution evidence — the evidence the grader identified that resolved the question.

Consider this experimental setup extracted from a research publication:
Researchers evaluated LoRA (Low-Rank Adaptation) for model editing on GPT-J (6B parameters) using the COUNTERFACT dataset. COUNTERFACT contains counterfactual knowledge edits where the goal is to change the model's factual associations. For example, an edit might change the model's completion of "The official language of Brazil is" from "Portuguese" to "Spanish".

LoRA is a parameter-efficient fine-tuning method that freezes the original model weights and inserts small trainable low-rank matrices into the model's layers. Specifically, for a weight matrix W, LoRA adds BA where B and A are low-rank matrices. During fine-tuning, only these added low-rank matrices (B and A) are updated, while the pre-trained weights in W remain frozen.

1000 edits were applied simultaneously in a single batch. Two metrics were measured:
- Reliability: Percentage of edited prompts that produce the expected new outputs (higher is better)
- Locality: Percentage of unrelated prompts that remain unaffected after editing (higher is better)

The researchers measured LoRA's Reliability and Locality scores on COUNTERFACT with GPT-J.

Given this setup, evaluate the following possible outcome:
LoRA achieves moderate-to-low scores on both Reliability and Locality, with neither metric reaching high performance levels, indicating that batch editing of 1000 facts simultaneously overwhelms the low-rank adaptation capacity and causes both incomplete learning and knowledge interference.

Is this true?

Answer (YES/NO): NO